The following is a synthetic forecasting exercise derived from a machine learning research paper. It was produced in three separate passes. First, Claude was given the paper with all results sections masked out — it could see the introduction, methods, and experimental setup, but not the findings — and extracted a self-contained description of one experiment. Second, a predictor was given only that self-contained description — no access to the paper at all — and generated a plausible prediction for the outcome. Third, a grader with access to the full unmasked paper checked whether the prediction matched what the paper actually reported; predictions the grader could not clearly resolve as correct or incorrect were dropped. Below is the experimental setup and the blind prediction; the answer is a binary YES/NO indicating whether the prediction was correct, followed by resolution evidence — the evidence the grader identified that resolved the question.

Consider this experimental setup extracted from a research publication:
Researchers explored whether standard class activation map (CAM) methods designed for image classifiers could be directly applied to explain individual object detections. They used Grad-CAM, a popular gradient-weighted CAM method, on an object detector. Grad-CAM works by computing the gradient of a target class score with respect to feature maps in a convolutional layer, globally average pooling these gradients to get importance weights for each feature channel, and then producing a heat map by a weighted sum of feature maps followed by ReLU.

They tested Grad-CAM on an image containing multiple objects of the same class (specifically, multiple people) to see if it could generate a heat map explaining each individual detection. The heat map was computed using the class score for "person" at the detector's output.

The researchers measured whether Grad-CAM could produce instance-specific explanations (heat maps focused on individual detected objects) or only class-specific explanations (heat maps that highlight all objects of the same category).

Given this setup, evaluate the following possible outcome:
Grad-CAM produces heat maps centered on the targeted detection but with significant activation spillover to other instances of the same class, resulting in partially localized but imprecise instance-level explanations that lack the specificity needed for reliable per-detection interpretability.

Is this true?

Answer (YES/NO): NO